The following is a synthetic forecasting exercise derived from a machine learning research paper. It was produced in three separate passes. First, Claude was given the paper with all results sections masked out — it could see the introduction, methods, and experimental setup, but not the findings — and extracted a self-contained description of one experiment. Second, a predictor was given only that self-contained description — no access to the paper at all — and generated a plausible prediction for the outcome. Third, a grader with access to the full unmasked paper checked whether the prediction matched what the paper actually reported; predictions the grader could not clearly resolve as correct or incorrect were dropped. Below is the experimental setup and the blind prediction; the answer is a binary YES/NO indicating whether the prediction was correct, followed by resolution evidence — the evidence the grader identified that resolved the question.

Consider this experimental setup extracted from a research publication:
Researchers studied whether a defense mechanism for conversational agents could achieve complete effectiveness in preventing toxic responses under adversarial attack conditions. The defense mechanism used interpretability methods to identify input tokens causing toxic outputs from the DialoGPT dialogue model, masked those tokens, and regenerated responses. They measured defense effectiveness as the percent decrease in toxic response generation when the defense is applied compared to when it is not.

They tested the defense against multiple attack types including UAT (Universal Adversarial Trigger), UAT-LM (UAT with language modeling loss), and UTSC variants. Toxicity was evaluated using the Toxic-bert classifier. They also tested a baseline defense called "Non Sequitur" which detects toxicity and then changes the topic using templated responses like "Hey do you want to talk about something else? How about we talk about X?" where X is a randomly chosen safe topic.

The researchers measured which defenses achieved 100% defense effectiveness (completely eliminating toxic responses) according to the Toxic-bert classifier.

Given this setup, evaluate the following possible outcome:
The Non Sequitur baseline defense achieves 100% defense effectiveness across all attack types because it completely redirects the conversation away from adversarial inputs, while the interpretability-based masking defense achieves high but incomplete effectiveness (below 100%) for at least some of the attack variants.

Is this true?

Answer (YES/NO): NO